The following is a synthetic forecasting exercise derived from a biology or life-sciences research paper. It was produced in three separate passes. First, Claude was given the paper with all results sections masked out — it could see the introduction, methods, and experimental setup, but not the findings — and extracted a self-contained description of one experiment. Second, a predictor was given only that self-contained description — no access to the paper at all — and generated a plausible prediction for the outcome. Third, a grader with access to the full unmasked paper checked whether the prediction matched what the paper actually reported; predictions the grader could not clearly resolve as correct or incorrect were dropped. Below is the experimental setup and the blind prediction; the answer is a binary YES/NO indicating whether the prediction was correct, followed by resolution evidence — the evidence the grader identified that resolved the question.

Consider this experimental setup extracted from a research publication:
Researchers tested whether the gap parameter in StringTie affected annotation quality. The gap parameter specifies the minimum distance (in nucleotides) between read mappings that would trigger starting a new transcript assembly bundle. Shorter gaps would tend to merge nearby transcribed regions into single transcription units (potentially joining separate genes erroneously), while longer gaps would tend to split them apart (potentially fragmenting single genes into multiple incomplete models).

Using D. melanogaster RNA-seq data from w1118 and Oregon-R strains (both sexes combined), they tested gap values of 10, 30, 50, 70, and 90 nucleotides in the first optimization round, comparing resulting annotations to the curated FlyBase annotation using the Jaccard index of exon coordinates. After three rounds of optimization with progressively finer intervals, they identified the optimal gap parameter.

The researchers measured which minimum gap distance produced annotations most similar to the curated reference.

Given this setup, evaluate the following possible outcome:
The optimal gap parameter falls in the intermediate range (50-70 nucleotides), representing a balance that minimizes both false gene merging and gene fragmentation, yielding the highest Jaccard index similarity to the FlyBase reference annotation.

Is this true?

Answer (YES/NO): YES